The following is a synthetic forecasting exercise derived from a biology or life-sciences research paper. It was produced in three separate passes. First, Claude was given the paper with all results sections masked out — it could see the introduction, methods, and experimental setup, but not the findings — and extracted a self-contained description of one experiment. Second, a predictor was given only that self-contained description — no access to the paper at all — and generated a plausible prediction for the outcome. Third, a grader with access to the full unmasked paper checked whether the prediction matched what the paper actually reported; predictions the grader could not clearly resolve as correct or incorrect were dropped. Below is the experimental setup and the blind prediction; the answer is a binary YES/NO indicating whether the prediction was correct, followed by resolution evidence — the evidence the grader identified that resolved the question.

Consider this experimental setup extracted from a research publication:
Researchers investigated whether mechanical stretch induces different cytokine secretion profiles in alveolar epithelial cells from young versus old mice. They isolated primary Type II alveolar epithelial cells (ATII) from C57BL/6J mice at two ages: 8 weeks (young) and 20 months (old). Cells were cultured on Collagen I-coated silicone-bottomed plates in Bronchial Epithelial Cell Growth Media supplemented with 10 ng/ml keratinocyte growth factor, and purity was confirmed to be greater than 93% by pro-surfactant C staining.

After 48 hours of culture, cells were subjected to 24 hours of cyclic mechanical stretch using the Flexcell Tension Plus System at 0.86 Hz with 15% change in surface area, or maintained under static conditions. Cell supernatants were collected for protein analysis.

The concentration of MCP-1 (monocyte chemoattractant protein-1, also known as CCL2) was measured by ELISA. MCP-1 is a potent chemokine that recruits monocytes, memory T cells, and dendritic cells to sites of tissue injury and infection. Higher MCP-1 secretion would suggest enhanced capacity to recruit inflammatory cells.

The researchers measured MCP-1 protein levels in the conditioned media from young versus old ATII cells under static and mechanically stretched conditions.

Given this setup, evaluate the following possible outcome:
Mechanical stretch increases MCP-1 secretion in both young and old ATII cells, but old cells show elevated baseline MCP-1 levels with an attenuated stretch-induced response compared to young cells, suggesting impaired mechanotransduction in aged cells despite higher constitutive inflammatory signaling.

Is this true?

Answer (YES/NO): NO